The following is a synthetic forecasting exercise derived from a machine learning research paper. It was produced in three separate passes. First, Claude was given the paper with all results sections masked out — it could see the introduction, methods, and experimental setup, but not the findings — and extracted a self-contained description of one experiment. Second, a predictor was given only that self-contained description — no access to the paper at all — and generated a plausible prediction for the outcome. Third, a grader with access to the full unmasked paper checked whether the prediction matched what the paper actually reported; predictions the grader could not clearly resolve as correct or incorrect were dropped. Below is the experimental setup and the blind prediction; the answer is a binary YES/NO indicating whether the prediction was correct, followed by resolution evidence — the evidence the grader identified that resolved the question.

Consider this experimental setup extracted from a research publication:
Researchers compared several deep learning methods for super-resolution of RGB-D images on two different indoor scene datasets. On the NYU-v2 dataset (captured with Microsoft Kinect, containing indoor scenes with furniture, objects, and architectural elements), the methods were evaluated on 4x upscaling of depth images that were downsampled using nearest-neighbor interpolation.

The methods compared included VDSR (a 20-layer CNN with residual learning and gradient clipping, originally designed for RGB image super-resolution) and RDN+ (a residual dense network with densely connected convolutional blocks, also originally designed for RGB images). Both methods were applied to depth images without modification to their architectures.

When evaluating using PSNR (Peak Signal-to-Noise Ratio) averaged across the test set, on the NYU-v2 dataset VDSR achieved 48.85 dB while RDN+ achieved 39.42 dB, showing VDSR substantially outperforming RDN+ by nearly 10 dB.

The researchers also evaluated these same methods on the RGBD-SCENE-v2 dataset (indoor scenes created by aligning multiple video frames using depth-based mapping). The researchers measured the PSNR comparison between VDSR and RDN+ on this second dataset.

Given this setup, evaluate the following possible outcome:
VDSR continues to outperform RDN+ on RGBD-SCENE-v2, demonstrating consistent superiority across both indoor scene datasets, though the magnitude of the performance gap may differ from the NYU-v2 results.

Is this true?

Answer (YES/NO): NO